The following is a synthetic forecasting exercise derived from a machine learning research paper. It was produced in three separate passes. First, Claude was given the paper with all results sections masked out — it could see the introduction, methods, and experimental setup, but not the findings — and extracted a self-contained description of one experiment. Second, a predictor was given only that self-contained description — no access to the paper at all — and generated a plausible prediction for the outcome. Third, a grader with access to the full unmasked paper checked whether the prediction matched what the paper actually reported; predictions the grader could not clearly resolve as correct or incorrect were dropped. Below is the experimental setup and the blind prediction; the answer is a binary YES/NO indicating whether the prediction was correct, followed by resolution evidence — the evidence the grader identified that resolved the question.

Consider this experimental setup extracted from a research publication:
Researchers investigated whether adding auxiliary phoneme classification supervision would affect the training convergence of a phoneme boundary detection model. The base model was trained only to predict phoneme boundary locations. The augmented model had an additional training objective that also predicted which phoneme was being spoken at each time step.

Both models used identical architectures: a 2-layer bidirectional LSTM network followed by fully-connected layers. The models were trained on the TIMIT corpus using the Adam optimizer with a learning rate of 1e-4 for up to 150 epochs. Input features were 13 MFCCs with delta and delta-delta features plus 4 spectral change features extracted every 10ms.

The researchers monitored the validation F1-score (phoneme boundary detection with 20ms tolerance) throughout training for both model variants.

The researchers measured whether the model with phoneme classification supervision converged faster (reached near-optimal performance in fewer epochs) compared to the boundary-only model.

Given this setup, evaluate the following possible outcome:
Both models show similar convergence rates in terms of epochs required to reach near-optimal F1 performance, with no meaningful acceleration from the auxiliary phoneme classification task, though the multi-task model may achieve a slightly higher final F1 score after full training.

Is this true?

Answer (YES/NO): NO